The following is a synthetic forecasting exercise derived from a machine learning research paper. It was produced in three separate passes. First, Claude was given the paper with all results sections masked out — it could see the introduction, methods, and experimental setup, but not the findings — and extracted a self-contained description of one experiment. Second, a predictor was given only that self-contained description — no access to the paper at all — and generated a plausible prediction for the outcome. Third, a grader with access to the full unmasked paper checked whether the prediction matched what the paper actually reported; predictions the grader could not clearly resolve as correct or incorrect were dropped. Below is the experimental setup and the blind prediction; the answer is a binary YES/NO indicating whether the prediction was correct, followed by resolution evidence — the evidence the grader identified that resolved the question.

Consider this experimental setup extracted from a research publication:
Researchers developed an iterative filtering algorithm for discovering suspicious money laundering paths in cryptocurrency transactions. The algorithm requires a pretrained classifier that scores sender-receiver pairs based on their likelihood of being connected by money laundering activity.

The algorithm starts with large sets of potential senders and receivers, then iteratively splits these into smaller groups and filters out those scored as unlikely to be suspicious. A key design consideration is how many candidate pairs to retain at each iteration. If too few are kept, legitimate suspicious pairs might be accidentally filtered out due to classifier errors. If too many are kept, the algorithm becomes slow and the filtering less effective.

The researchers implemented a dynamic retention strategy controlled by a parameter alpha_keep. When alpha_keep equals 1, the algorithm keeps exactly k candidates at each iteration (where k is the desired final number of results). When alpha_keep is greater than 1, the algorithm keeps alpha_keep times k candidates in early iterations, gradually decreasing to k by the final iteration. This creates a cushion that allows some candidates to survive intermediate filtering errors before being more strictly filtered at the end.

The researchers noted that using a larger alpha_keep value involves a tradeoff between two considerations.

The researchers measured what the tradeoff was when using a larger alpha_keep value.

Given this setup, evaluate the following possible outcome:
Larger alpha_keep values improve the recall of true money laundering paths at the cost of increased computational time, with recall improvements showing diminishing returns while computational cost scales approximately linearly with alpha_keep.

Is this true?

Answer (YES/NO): NO